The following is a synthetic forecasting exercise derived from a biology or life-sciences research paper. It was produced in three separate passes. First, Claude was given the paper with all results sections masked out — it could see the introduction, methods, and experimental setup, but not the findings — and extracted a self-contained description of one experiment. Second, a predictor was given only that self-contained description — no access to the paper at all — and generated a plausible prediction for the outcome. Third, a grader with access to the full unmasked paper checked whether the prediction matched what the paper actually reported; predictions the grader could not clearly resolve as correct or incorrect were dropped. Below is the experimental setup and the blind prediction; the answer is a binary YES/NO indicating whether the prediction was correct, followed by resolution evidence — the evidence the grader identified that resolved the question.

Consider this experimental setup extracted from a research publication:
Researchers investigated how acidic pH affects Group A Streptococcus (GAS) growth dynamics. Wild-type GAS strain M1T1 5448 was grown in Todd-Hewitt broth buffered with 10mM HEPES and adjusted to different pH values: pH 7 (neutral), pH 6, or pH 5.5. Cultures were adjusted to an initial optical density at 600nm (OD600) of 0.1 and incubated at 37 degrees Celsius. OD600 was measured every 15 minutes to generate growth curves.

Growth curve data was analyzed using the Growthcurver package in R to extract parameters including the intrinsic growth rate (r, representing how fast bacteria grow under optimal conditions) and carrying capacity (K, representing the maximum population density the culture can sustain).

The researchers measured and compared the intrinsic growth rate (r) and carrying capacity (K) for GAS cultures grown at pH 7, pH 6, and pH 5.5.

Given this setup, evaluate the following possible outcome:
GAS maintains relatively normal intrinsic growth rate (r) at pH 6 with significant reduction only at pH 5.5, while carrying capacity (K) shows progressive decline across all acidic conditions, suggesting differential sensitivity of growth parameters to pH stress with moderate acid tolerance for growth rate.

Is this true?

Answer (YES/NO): NO